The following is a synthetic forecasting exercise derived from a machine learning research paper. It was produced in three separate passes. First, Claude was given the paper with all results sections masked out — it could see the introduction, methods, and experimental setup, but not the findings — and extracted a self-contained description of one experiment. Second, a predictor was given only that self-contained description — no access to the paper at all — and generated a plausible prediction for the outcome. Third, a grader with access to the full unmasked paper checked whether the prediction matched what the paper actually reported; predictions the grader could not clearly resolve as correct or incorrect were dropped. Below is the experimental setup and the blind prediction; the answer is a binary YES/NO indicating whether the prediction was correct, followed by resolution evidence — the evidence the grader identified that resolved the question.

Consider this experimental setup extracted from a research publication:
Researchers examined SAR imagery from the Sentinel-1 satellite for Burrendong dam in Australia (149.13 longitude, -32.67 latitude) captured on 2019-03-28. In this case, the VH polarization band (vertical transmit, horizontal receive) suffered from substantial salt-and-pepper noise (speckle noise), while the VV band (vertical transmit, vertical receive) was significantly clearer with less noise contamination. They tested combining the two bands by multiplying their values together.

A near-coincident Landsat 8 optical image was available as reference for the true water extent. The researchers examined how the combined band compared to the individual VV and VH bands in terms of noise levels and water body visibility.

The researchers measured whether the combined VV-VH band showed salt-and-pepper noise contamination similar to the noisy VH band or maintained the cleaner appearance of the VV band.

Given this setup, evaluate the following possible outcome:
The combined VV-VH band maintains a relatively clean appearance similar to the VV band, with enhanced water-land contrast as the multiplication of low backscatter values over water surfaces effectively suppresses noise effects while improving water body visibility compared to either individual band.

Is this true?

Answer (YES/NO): NO